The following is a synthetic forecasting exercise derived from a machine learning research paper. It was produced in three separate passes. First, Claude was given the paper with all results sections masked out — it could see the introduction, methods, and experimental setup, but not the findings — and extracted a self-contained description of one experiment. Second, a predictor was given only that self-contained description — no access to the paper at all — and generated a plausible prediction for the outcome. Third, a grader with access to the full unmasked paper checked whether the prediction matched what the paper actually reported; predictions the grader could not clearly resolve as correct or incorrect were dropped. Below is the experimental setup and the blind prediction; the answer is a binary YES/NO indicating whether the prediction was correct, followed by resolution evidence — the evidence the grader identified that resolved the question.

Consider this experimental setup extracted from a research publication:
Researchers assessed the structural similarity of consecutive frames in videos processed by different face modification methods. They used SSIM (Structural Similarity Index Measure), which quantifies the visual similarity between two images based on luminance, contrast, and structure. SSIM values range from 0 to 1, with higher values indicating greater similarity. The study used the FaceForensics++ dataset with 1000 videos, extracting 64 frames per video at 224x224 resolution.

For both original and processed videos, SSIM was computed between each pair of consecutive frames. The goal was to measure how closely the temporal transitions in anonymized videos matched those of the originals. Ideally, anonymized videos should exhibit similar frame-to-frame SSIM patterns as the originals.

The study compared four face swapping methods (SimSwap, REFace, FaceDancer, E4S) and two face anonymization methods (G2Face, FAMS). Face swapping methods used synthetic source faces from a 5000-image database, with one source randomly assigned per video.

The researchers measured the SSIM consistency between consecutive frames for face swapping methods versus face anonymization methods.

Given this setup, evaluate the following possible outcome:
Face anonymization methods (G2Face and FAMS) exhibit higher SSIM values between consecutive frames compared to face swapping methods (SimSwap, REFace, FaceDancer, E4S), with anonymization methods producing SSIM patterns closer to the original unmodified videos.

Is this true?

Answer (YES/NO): NO